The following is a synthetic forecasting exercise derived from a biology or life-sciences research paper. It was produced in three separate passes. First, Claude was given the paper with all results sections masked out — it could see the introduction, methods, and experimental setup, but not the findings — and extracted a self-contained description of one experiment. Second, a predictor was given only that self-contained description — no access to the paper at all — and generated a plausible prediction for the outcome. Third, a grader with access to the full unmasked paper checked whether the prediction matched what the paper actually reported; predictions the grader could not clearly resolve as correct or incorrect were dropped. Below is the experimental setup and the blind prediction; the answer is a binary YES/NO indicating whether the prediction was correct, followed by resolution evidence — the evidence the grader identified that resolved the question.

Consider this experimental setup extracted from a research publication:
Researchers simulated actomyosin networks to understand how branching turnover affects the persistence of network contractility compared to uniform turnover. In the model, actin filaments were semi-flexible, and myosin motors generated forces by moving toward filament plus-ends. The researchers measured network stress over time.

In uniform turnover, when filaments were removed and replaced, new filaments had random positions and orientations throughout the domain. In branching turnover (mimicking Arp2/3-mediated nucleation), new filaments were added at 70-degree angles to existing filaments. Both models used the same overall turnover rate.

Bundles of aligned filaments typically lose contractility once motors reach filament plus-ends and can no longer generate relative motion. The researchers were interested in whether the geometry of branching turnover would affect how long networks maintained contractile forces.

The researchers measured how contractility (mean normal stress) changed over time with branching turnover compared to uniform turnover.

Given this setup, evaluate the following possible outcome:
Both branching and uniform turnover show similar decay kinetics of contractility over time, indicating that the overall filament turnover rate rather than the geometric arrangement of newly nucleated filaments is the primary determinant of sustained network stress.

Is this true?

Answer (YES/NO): NO